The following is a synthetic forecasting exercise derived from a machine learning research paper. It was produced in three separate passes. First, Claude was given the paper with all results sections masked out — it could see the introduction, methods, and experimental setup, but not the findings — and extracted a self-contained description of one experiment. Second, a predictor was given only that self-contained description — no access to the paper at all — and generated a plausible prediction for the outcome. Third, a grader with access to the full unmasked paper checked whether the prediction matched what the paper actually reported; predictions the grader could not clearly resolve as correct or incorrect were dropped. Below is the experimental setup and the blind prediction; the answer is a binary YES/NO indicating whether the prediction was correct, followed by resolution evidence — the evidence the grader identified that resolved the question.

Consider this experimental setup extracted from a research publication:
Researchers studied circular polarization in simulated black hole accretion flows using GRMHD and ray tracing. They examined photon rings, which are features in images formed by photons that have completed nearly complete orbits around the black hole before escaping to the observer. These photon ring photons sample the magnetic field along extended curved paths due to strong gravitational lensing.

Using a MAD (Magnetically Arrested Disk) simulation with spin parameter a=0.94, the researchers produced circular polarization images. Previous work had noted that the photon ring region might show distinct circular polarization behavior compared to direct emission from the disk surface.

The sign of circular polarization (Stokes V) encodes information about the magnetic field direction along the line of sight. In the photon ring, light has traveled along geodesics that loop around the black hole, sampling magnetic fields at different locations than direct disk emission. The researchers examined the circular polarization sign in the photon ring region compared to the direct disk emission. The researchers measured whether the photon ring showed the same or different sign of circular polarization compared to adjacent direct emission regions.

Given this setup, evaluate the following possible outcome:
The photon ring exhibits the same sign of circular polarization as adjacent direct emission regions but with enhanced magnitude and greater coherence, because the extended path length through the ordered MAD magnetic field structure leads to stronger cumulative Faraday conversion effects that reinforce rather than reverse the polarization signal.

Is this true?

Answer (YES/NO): NO